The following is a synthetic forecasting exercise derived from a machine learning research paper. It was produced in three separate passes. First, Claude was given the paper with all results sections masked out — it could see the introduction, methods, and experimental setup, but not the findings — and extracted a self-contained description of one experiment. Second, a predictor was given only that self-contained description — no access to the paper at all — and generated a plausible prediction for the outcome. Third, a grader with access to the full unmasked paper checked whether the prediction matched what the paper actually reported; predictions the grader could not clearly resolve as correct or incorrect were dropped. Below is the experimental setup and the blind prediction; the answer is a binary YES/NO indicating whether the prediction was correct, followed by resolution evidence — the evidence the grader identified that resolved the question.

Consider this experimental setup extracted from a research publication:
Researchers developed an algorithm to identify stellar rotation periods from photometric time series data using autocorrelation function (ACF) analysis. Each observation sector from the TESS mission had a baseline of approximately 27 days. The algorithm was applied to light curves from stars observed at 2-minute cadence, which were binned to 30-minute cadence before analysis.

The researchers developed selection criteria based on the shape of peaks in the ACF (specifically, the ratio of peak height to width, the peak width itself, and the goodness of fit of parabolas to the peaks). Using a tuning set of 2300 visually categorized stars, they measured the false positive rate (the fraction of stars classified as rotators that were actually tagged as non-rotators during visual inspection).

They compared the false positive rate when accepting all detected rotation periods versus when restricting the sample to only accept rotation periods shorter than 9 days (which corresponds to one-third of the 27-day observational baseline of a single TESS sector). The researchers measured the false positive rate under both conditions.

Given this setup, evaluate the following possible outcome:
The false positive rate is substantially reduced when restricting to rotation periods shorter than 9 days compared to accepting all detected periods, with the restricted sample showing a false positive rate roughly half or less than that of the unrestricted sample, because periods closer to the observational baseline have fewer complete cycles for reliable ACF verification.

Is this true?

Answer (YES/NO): NO